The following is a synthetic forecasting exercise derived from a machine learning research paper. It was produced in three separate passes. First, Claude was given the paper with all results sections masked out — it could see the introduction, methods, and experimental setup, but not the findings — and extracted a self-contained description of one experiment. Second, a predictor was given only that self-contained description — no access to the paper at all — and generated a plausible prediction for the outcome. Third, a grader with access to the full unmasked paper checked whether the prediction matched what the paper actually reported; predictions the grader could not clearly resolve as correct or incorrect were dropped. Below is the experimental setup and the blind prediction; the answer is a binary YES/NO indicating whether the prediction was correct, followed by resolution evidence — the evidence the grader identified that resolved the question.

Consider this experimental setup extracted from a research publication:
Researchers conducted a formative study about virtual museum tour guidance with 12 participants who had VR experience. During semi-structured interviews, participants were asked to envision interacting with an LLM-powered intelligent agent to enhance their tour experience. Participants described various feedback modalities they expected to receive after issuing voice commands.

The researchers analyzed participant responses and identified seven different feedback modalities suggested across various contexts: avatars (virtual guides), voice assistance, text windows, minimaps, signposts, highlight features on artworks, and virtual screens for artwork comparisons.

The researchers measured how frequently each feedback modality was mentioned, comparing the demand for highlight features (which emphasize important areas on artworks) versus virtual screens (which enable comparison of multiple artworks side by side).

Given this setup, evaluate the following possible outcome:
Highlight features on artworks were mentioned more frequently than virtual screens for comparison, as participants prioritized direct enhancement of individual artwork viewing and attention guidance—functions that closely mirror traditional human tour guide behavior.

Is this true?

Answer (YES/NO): YES